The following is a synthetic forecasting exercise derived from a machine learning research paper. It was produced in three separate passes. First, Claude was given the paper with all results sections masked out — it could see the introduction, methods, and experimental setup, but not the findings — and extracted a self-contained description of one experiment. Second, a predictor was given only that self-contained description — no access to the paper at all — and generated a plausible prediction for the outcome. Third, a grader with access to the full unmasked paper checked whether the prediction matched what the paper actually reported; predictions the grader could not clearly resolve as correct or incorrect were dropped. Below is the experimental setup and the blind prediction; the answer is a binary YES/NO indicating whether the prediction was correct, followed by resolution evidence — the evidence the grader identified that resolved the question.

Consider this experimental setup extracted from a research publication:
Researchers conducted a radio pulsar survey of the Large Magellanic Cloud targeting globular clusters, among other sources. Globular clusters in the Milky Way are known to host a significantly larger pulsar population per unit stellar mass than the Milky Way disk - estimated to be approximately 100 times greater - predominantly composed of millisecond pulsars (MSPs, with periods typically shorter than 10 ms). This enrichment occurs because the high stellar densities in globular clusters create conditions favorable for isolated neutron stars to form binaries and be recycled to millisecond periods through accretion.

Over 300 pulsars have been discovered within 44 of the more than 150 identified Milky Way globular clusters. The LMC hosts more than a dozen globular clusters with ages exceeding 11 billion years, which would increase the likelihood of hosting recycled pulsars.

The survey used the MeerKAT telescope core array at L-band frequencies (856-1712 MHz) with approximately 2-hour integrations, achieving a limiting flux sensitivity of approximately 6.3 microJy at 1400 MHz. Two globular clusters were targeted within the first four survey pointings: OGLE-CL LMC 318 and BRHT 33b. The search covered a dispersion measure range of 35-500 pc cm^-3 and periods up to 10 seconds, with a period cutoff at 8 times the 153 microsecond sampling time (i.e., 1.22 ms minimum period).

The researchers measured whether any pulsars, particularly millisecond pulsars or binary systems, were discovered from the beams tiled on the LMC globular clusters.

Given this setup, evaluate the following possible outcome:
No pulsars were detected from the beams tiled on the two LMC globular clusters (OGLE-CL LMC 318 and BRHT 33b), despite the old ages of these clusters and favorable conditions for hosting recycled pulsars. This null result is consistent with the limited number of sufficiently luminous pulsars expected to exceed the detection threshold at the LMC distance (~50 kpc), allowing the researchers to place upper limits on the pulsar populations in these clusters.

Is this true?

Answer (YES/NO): NO